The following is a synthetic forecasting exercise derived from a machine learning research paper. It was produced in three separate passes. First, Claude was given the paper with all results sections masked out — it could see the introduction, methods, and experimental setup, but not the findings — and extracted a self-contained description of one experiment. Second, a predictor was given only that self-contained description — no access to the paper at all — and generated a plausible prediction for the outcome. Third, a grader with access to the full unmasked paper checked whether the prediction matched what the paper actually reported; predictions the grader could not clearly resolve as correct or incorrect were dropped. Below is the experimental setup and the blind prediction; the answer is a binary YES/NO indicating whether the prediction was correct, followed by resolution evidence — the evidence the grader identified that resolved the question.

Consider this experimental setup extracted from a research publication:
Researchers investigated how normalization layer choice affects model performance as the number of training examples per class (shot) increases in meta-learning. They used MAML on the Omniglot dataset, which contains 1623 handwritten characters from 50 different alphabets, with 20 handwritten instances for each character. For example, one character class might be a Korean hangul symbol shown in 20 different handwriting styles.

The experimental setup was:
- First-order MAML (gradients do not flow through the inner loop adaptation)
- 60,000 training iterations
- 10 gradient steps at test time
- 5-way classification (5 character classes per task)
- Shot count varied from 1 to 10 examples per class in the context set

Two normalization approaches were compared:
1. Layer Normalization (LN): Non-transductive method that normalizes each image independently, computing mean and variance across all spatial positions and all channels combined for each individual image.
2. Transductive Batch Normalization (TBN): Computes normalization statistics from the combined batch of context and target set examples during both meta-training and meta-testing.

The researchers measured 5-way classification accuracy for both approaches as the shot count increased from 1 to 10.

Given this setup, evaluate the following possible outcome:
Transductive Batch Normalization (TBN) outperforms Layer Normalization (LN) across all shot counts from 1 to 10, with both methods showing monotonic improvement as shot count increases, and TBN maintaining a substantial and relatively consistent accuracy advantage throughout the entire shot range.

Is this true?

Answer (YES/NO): NO